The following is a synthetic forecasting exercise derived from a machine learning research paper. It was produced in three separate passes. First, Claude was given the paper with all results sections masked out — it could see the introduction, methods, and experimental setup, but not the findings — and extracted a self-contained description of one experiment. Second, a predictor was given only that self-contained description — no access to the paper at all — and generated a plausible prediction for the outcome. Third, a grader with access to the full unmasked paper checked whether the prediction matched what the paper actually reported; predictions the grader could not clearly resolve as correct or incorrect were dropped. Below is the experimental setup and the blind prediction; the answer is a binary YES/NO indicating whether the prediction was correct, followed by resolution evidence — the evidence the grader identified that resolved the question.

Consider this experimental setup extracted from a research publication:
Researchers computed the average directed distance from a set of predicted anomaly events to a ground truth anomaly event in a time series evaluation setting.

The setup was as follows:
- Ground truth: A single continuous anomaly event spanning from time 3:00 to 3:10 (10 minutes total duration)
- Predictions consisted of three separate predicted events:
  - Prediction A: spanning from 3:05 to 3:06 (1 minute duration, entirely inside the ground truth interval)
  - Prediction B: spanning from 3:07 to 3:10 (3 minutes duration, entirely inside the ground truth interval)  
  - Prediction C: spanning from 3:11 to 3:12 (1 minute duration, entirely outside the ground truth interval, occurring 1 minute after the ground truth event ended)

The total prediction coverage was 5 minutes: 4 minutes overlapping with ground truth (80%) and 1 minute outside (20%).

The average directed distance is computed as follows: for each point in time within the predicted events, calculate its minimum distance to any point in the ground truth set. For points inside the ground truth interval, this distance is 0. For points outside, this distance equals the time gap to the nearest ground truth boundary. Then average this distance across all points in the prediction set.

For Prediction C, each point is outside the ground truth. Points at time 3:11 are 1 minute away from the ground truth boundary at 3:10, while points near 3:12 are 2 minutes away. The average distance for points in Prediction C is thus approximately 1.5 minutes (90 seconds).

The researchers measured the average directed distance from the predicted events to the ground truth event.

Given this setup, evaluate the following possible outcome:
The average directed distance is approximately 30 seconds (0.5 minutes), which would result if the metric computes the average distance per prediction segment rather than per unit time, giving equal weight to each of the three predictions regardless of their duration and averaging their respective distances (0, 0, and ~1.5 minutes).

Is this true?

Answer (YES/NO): NO